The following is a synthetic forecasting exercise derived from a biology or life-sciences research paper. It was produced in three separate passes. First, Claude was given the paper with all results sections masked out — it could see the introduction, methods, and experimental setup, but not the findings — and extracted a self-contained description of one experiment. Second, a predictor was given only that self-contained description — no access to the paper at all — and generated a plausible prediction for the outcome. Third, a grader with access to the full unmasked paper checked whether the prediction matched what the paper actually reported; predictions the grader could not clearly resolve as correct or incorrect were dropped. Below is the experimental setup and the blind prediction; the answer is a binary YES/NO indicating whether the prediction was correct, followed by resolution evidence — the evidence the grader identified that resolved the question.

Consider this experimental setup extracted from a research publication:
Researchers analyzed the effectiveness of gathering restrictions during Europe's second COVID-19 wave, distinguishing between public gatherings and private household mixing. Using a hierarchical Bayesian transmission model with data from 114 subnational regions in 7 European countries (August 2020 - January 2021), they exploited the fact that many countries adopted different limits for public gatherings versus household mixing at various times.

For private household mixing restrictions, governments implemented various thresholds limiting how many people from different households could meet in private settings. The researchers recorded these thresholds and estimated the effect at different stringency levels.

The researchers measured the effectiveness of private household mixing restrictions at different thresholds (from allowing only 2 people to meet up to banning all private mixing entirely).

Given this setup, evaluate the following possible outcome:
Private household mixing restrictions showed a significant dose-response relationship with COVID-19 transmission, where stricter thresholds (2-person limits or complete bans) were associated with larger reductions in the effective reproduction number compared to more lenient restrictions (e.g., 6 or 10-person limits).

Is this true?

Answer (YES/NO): NO